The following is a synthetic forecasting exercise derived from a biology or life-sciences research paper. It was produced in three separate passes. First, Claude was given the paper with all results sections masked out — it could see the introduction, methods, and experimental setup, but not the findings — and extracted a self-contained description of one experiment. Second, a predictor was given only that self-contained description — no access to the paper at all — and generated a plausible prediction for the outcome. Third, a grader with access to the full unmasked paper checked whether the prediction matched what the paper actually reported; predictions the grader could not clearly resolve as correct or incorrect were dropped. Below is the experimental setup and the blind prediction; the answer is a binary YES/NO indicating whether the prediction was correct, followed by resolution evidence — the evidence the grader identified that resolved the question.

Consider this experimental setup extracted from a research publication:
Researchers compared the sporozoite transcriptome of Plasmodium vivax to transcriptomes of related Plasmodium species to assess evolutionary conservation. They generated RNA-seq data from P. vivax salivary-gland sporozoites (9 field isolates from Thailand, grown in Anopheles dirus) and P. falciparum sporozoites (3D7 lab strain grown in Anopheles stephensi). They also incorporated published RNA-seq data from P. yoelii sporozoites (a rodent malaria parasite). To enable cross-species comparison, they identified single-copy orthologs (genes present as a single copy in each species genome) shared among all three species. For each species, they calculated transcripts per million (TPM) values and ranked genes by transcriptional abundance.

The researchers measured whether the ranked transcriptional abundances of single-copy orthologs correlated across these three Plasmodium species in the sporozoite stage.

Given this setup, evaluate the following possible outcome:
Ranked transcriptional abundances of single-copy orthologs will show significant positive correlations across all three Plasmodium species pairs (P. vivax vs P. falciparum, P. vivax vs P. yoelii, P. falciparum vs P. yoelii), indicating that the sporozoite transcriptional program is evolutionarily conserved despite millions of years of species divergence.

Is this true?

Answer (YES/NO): NO